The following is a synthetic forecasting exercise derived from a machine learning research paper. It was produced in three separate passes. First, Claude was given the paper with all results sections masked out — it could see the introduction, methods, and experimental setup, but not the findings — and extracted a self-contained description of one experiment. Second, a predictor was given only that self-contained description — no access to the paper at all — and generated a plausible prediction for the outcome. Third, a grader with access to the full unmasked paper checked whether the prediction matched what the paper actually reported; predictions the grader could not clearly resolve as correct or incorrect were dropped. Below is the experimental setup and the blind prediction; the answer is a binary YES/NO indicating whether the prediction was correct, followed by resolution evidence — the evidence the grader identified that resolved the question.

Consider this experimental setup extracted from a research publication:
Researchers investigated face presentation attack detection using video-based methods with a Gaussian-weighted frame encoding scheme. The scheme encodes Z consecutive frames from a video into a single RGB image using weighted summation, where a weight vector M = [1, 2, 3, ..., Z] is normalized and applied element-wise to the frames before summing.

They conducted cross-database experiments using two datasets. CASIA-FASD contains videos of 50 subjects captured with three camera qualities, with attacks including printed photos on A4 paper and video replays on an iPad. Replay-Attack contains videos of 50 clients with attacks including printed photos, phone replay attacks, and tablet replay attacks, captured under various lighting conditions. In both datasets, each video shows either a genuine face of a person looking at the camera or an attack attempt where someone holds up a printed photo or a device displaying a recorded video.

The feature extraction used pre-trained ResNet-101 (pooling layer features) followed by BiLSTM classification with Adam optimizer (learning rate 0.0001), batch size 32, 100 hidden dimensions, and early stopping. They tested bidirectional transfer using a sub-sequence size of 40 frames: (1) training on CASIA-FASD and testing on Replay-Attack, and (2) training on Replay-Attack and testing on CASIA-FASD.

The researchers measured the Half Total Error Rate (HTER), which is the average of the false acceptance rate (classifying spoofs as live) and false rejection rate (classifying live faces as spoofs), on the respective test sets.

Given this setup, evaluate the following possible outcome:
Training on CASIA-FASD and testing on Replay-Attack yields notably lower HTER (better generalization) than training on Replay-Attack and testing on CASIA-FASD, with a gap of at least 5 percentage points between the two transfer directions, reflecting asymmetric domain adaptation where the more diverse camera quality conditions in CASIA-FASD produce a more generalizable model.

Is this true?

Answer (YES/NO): NO